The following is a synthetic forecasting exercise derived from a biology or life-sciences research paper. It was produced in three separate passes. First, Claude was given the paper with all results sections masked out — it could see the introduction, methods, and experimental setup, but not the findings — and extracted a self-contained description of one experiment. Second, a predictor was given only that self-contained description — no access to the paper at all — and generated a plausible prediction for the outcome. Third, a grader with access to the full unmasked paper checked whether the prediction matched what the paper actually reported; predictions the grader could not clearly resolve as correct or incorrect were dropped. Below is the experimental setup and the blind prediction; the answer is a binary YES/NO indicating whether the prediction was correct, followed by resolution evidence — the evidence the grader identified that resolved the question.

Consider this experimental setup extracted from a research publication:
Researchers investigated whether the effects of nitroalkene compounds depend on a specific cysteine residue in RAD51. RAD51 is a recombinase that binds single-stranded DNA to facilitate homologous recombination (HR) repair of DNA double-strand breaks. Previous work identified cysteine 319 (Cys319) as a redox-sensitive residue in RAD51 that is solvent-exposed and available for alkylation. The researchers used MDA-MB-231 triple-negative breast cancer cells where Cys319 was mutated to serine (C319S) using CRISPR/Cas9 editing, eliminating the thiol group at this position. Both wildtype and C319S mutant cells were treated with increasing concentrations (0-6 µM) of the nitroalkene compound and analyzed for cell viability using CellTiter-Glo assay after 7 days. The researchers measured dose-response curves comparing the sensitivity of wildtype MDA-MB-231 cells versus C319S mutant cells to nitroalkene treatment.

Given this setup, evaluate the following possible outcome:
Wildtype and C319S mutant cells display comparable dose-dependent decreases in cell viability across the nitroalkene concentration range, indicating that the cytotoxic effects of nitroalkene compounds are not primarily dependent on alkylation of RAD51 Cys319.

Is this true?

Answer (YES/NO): NO